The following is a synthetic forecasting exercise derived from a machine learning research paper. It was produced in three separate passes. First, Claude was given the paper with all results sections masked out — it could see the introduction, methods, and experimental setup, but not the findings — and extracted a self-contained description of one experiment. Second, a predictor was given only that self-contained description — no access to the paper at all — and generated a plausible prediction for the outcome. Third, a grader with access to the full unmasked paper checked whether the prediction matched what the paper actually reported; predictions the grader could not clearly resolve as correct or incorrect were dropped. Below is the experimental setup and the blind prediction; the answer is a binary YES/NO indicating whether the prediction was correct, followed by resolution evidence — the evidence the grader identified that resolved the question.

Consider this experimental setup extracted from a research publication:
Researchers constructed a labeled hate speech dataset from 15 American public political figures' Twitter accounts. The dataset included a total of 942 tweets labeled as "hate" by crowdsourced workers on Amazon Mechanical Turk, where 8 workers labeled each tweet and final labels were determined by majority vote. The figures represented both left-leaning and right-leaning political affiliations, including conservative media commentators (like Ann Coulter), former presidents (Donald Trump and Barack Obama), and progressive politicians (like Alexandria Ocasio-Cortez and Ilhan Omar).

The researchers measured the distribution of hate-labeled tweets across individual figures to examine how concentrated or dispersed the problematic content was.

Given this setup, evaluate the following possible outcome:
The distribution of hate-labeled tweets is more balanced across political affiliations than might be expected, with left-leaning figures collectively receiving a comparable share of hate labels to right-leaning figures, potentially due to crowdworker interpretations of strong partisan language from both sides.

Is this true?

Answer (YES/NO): NO